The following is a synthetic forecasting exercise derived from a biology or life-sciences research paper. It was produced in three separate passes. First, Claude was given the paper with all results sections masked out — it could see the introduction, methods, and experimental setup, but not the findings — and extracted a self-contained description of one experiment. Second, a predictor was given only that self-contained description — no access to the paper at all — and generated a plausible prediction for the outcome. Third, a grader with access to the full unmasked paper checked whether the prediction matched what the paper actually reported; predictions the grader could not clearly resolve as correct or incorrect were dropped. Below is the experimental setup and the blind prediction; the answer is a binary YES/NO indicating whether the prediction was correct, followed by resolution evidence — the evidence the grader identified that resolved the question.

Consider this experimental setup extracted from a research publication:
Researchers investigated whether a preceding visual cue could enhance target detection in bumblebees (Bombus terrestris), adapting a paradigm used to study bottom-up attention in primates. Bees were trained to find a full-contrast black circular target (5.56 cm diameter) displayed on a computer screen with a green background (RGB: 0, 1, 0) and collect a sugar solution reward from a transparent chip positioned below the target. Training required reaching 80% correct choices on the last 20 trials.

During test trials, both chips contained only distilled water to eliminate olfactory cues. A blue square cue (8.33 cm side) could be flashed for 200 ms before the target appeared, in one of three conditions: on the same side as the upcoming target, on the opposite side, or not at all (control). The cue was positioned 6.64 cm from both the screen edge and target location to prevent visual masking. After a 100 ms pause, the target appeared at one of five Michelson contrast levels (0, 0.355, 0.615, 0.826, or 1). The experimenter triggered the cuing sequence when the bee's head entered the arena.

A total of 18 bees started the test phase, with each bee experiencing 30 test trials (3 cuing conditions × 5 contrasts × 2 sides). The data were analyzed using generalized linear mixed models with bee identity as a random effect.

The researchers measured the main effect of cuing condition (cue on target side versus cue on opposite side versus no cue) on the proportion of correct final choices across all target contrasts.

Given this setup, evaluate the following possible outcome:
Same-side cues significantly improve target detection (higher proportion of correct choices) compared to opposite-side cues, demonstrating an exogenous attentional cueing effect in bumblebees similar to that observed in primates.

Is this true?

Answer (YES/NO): NO